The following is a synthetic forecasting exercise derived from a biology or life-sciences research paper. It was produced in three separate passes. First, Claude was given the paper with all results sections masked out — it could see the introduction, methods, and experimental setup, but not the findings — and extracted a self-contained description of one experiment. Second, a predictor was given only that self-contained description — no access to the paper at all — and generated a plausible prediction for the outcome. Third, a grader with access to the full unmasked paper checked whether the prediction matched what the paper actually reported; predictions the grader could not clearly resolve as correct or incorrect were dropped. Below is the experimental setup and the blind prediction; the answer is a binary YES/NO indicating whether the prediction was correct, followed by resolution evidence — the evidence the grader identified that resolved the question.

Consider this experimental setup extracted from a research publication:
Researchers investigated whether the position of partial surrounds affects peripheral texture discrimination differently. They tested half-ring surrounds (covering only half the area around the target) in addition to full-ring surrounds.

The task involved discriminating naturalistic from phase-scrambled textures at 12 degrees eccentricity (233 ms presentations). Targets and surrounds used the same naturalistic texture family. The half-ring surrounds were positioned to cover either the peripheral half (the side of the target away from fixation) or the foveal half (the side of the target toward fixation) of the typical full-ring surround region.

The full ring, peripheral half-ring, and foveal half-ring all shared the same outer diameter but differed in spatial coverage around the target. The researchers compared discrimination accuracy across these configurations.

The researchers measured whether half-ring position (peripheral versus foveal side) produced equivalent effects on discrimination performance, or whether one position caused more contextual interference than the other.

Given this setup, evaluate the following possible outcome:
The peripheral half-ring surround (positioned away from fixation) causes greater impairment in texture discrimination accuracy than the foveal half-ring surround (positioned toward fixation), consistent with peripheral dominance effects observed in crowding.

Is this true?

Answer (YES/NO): NO